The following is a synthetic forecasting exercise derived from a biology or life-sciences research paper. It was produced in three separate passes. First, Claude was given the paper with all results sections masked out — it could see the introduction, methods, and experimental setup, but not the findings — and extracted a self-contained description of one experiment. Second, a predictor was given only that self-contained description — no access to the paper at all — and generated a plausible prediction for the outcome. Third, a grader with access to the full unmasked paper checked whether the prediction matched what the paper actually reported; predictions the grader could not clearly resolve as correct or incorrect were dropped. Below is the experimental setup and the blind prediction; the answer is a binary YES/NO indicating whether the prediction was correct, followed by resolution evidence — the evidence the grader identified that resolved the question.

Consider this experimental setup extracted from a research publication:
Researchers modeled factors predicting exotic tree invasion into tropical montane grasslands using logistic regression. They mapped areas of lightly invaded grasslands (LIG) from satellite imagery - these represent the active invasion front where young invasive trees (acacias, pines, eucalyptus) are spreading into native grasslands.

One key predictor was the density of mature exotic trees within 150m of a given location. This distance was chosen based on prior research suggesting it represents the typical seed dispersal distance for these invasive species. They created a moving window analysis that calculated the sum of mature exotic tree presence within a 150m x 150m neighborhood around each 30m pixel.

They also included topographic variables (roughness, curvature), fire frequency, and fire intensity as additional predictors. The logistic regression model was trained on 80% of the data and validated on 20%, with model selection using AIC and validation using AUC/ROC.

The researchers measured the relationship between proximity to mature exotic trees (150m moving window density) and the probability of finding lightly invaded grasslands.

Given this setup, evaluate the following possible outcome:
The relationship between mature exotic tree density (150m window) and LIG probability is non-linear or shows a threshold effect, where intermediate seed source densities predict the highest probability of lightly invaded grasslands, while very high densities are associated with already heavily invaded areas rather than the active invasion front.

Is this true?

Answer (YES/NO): NO